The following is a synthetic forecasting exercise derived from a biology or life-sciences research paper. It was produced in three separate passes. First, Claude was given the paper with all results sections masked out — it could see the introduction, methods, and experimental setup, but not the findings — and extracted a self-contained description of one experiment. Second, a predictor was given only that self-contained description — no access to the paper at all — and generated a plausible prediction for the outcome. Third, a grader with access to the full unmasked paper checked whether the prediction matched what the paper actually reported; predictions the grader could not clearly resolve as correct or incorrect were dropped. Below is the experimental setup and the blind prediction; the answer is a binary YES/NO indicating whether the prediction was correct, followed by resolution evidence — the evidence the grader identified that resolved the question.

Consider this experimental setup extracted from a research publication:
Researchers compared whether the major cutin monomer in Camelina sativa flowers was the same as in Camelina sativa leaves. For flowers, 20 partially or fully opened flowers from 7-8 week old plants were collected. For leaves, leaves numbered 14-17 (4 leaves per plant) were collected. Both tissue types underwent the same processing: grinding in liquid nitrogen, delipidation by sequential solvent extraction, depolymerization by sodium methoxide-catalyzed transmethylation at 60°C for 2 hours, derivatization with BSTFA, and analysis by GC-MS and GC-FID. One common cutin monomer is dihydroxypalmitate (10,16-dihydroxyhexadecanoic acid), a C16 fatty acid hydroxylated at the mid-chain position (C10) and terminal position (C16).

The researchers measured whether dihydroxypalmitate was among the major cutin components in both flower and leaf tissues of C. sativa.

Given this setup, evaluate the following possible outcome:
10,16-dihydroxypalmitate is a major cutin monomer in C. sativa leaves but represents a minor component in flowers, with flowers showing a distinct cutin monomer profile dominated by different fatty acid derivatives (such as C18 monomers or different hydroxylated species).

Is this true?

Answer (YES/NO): NO